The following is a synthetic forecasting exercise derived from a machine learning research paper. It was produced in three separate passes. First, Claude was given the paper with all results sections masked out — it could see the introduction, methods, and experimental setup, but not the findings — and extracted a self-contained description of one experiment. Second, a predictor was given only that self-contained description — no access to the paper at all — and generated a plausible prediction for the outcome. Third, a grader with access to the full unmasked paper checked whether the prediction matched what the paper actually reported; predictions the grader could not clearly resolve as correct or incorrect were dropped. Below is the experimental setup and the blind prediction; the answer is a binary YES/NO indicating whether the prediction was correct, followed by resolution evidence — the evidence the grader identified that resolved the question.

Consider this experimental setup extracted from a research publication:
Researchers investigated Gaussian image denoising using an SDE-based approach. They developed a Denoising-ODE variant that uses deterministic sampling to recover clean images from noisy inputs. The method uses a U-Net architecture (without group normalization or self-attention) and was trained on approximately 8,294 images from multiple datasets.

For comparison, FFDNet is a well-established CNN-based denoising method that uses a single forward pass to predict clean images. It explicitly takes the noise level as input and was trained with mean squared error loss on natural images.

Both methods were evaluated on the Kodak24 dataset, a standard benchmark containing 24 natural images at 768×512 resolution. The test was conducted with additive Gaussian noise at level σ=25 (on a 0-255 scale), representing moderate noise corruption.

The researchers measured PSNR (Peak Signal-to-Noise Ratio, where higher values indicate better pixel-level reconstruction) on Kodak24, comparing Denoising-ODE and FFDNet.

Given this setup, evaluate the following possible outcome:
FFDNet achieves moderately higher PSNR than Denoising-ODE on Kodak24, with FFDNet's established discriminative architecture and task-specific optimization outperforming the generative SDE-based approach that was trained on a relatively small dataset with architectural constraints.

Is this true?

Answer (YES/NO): NO